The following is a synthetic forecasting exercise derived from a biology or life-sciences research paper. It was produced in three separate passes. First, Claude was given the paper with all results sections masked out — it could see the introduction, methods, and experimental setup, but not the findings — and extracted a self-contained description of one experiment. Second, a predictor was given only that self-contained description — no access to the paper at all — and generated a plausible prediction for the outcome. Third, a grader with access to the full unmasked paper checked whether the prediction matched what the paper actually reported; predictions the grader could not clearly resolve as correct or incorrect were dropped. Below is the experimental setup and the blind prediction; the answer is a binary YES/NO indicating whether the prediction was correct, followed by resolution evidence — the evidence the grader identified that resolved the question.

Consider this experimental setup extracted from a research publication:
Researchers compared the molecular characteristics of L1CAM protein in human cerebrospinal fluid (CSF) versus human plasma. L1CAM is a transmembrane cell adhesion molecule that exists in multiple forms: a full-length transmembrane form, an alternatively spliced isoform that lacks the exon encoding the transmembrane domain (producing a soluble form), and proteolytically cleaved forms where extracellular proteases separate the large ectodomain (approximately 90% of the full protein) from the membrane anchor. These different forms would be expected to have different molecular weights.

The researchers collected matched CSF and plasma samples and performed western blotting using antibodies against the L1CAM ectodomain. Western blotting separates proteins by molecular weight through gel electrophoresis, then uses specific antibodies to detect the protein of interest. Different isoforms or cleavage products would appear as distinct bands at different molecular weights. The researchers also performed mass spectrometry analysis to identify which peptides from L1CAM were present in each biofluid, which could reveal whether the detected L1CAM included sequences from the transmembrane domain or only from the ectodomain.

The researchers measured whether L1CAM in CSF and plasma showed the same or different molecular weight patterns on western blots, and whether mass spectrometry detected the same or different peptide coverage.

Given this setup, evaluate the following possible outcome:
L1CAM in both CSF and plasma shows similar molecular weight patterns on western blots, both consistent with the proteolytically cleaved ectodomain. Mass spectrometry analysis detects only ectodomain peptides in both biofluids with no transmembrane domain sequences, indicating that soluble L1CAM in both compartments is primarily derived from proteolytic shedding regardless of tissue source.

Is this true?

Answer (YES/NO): NO